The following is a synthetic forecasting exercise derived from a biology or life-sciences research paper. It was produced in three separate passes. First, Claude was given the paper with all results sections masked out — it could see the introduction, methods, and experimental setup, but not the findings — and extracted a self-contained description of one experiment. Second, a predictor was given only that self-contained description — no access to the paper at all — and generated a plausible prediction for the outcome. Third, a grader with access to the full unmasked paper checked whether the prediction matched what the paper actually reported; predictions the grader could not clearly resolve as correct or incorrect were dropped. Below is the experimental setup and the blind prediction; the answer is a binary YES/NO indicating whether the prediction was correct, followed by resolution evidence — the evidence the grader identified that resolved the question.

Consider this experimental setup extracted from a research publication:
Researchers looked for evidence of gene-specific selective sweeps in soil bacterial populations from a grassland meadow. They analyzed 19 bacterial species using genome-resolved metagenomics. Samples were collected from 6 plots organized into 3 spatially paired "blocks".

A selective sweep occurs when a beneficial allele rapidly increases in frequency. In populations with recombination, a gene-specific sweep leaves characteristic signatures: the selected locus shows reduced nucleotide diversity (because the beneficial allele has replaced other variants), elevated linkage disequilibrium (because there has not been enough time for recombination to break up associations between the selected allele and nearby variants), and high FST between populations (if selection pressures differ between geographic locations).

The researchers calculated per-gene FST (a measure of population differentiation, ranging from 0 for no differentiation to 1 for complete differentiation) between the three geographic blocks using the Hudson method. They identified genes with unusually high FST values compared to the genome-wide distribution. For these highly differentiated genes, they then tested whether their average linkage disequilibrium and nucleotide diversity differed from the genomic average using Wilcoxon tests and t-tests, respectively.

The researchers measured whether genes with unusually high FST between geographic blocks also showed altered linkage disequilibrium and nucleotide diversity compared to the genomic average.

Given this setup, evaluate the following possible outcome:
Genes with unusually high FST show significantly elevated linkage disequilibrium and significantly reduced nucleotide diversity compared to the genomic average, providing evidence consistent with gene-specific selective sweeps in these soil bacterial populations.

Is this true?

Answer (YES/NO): YES